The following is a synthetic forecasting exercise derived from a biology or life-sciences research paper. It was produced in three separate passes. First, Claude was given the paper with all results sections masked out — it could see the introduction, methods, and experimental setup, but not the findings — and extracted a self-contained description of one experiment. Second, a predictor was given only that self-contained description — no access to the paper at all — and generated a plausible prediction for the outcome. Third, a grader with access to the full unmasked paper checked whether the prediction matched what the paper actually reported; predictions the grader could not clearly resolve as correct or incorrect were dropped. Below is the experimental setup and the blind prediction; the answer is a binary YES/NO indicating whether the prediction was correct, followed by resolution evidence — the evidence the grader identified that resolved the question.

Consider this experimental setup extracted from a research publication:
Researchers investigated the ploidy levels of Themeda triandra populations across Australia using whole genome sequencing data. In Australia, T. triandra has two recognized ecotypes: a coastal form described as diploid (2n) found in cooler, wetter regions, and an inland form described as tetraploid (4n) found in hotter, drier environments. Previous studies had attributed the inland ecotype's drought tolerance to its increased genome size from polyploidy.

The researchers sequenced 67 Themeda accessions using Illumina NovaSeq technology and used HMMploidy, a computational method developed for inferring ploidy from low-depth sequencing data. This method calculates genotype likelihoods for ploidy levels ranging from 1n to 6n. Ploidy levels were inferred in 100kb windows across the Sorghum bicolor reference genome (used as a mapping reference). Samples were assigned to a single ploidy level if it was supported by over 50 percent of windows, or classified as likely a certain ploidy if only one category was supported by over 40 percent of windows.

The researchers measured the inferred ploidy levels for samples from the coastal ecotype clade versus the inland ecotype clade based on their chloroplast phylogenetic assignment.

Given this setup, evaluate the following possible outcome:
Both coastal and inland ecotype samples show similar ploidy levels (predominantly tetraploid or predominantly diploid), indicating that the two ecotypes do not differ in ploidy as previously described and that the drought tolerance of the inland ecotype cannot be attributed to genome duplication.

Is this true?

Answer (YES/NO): NO